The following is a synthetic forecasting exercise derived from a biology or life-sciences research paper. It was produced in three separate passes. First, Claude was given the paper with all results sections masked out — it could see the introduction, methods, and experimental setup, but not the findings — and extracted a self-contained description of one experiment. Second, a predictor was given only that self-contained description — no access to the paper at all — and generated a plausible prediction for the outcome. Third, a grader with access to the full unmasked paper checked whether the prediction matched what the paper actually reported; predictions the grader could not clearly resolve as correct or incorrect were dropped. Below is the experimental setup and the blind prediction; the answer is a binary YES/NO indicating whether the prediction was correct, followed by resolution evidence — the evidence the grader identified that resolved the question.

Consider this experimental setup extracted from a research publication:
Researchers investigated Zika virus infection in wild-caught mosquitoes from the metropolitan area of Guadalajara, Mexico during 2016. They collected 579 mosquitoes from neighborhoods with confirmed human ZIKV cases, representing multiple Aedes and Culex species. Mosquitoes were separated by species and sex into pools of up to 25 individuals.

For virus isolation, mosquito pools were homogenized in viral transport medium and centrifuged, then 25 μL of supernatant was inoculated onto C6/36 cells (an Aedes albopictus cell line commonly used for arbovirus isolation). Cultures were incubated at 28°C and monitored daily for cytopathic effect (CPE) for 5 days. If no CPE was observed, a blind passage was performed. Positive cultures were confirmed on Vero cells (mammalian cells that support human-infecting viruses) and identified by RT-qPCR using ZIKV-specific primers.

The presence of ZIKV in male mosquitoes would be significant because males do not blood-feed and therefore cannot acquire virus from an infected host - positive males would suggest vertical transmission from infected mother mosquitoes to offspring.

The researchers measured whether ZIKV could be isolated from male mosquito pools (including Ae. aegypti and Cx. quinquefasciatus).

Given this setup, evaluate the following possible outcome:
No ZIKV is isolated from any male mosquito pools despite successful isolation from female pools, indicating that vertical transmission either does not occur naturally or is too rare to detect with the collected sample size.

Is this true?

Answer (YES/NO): NO